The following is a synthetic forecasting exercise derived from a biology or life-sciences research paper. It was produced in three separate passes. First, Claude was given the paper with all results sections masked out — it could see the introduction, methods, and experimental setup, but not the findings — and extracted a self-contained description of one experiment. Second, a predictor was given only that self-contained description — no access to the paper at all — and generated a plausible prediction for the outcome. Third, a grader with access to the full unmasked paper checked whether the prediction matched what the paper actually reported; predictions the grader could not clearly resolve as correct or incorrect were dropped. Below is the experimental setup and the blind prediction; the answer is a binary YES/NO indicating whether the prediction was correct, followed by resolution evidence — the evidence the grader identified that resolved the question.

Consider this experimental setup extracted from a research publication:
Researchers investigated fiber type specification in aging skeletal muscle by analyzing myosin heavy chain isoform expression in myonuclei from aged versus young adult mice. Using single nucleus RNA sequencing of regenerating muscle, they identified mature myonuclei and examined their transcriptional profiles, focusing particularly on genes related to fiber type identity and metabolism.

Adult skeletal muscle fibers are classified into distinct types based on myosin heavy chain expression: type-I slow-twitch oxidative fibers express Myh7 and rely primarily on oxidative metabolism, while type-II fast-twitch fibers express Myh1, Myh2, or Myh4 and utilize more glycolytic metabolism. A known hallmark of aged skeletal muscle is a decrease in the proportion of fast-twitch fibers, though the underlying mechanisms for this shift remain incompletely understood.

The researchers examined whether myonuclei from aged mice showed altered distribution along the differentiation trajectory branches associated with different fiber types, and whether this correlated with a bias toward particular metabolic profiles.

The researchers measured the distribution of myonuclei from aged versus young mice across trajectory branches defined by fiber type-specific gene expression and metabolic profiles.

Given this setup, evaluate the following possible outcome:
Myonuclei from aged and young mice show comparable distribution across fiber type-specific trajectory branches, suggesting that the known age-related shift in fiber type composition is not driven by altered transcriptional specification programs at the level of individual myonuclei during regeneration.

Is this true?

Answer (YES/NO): NO